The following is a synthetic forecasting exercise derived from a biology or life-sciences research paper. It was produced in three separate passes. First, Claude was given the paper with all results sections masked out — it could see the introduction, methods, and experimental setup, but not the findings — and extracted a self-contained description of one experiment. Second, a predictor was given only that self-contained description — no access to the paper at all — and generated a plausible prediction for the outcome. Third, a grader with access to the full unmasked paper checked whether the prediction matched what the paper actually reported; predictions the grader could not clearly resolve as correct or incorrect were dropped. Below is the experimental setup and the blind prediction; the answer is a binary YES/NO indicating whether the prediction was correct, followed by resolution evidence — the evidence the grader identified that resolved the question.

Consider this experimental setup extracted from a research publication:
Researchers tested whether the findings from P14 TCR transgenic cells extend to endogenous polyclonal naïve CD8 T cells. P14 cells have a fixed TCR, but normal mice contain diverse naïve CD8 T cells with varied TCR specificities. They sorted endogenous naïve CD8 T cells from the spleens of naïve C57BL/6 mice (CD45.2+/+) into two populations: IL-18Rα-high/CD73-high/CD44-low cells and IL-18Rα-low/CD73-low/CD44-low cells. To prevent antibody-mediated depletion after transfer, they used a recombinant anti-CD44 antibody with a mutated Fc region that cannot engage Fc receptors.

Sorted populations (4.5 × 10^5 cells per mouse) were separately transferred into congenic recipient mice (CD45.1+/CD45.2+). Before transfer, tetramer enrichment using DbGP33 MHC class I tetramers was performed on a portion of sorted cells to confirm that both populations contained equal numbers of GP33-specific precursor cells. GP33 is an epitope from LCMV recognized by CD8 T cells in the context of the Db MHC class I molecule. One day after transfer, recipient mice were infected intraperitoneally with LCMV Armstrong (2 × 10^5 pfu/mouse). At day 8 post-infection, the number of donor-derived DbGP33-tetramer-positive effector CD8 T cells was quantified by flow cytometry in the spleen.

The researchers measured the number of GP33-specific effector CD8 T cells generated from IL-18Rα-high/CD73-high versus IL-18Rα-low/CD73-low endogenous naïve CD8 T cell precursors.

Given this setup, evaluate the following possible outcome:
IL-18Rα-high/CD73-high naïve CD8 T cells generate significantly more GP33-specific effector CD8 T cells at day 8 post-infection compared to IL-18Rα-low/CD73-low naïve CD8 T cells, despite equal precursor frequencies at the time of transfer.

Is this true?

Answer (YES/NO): YES